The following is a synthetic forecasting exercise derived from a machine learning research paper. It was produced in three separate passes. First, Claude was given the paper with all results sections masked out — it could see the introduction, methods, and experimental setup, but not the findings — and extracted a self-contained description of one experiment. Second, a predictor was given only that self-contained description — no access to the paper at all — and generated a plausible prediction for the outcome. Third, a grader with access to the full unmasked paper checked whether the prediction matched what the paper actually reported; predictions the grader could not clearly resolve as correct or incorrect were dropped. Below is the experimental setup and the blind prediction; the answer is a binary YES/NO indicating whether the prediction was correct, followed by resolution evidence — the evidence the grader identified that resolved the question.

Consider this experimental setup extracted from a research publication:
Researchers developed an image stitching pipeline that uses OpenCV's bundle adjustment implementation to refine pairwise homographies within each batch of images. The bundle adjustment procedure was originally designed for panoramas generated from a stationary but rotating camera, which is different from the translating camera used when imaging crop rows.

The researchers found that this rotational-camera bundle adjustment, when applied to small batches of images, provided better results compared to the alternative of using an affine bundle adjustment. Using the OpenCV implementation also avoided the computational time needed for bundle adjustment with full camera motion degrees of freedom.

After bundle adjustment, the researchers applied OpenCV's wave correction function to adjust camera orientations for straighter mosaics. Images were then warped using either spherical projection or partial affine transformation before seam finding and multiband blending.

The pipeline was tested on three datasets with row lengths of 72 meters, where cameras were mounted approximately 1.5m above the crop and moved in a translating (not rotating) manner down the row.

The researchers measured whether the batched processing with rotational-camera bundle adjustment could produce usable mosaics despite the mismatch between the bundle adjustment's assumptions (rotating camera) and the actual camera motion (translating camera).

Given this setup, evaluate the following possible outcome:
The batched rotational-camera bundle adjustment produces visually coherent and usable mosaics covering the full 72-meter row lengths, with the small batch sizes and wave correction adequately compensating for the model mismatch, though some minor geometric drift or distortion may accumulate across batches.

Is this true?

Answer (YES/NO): YES